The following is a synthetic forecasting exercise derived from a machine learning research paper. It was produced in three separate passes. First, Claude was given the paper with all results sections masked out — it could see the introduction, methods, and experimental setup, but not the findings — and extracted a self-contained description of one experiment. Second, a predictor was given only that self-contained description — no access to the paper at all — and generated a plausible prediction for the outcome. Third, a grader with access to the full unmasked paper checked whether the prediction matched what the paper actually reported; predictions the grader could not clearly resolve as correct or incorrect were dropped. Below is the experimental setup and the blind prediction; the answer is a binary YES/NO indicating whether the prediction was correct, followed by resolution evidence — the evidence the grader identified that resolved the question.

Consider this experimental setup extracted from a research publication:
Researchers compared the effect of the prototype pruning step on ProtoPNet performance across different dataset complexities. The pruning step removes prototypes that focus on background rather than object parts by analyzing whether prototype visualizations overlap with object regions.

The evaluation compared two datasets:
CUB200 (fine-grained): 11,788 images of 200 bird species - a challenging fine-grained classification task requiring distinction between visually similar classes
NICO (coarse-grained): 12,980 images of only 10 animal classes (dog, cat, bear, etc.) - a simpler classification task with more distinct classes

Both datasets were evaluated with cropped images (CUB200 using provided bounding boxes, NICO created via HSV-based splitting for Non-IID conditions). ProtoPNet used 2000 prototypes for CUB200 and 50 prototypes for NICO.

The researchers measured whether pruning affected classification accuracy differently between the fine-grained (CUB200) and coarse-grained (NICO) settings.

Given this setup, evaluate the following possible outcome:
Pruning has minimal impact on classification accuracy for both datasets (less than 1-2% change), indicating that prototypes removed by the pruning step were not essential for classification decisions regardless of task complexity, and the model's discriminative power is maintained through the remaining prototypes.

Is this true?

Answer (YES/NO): NO